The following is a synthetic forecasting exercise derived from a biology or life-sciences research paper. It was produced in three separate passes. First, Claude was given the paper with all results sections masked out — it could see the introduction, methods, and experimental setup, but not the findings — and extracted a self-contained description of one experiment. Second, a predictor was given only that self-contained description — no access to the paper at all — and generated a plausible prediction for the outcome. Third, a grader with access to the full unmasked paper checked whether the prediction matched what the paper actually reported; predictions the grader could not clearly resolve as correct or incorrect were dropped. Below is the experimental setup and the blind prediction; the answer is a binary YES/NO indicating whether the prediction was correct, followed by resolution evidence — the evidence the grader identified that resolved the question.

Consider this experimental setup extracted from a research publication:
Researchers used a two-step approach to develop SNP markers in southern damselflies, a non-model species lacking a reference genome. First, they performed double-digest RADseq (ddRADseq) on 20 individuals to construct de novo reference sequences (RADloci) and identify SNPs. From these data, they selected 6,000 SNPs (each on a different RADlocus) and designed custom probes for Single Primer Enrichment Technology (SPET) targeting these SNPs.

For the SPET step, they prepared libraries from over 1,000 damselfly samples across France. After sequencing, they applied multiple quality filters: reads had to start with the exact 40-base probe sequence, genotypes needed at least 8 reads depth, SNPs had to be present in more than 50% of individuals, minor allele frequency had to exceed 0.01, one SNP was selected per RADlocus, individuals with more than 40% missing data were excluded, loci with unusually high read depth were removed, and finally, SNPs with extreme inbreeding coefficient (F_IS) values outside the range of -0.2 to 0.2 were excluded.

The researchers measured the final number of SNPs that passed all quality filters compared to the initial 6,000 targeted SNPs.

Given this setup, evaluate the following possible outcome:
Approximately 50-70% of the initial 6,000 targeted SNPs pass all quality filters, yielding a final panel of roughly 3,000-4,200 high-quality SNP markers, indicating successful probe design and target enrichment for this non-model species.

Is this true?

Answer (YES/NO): NO